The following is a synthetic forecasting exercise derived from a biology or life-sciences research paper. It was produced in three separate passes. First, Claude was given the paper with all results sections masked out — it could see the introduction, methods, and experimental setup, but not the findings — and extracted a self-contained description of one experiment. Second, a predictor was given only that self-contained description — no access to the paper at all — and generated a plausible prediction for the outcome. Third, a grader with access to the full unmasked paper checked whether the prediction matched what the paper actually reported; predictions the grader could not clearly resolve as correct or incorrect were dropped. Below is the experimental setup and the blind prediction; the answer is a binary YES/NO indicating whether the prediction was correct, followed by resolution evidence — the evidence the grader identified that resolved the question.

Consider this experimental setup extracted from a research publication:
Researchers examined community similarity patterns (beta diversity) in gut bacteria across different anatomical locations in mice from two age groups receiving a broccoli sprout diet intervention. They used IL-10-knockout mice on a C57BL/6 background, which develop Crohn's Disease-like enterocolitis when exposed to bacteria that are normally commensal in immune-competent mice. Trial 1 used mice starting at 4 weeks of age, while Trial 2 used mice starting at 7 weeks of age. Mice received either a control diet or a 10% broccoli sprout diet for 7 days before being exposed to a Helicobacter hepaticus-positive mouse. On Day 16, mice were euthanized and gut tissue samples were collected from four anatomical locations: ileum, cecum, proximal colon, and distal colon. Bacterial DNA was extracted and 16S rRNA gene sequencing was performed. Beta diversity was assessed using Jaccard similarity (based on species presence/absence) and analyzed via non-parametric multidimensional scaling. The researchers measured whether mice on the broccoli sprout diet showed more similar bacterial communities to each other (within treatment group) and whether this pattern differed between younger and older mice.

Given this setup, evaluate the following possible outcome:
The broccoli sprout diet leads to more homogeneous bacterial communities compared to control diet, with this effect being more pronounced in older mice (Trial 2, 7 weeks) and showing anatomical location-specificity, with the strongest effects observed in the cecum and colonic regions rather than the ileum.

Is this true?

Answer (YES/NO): NO